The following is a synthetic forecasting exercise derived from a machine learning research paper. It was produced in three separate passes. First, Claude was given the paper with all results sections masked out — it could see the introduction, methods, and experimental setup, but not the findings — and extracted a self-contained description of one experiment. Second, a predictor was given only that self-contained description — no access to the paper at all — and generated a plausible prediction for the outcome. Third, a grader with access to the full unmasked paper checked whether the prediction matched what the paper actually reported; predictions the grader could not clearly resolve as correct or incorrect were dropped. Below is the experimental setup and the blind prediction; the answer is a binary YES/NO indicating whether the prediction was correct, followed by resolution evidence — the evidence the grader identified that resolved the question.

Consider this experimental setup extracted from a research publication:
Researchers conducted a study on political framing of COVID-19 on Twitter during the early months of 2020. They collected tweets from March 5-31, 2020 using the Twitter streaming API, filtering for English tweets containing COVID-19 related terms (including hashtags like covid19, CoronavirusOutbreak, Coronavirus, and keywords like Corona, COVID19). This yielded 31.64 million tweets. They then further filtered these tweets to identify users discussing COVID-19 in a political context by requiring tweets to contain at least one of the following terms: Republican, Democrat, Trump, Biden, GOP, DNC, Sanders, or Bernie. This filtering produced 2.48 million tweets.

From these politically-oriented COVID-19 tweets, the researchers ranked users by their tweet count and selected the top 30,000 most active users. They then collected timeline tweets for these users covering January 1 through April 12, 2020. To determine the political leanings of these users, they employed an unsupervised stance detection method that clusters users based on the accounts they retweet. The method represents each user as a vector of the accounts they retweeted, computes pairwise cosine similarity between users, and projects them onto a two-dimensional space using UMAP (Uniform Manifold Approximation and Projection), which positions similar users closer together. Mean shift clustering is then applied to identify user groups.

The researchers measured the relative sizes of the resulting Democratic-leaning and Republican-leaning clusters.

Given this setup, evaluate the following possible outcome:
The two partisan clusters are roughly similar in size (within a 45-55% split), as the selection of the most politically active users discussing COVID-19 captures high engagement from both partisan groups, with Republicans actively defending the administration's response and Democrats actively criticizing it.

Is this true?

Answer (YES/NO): NO